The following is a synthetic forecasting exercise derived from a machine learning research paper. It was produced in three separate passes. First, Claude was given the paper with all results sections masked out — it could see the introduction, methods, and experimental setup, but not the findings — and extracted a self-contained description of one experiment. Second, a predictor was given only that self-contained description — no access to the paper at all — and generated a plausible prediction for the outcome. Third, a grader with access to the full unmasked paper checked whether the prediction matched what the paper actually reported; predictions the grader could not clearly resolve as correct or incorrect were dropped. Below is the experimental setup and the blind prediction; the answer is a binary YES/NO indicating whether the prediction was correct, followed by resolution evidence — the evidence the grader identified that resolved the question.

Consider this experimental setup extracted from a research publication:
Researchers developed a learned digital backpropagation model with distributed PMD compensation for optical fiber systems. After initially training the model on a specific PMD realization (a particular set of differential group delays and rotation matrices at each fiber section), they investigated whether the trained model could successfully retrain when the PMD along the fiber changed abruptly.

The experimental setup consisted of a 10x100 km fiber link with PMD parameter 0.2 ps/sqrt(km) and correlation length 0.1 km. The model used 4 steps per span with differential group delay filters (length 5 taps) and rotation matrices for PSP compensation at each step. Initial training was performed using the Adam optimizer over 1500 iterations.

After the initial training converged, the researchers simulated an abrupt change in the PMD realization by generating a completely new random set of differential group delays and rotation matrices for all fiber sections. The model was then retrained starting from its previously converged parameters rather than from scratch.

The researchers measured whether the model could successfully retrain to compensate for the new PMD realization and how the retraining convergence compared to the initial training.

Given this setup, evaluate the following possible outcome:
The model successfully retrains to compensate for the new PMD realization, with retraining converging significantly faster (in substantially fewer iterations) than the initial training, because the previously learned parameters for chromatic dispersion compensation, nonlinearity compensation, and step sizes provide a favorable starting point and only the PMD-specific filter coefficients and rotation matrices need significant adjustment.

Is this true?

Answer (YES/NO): NO